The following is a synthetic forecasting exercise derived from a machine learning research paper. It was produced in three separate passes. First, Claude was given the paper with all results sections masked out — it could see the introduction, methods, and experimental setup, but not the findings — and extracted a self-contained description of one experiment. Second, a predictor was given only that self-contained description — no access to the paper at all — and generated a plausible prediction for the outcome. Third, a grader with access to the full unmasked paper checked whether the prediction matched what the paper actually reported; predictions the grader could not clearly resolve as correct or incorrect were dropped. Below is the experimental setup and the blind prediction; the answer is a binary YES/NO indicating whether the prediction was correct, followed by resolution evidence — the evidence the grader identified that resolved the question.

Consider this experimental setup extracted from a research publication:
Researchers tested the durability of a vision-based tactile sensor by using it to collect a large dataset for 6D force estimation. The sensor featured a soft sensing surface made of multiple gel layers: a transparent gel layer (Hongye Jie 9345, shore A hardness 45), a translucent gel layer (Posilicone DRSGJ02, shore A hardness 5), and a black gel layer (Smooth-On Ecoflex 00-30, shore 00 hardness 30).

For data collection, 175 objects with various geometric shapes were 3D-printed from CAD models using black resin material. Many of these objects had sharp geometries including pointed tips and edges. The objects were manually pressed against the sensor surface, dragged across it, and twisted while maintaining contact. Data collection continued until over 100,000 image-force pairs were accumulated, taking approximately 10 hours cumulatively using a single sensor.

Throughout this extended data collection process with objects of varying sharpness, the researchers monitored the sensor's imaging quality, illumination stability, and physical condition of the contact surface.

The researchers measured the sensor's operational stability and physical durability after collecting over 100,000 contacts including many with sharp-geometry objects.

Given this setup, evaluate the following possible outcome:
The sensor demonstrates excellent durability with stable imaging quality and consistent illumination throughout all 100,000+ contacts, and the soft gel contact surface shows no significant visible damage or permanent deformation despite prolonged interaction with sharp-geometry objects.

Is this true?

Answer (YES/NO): YES